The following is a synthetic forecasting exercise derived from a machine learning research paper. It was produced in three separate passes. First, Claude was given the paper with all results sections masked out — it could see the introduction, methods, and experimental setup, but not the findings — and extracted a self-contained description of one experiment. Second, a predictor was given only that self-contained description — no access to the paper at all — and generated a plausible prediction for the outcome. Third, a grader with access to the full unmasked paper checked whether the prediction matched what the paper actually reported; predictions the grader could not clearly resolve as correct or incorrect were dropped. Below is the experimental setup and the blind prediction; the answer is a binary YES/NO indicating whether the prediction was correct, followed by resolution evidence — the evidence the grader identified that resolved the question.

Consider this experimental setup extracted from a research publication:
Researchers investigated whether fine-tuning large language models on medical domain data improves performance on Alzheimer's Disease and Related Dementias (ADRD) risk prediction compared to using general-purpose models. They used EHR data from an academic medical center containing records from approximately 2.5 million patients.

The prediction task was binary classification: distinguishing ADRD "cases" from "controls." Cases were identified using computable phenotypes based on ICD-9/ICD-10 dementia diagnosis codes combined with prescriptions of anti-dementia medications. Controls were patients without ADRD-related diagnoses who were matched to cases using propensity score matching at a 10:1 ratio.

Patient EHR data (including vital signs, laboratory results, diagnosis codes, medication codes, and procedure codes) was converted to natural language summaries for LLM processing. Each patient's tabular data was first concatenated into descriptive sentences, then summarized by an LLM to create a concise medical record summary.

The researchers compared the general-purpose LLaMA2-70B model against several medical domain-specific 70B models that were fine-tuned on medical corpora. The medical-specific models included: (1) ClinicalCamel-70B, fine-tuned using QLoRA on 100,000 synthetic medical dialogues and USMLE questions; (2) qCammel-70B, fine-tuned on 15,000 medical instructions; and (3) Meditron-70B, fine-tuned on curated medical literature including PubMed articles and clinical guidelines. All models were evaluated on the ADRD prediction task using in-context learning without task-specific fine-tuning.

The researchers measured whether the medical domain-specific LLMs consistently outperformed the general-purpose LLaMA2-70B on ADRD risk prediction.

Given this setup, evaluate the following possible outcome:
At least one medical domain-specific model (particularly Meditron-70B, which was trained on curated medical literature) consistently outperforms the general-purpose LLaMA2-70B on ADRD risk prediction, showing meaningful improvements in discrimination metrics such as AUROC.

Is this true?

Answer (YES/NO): NO